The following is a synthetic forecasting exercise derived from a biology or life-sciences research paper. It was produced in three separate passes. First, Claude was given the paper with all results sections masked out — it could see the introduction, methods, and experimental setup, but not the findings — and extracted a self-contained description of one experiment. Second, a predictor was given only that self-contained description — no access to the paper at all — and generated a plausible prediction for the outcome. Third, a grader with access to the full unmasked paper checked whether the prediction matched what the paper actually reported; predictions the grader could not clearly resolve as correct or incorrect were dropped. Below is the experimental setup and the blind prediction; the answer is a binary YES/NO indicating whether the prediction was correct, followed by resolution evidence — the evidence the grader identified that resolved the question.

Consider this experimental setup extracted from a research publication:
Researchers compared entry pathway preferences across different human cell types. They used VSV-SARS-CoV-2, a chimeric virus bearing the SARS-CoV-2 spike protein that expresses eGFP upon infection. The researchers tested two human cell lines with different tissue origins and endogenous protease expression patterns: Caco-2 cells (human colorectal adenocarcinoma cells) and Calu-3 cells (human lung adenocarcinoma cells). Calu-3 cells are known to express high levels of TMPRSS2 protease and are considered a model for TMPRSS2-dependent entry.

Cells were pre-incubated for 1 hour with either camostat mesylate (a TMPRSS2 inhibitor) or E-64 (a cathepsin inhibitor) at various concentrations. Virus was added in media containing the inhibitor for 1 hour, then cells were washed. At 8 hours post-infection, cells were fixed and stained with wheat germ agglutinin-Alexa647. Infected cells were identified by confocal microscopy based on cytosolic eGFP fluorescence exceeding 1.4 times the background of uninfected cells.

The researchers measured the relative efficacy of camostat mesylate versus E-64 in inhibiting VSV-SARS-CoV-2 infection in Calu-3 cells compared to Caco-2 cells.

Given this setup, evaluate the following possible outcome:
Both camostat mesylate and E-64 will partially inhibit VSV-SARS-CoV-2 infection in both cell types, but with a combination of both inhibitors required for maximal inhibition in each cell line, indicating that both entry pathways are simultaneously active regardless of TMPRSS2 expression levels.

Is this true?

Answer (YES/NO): NO